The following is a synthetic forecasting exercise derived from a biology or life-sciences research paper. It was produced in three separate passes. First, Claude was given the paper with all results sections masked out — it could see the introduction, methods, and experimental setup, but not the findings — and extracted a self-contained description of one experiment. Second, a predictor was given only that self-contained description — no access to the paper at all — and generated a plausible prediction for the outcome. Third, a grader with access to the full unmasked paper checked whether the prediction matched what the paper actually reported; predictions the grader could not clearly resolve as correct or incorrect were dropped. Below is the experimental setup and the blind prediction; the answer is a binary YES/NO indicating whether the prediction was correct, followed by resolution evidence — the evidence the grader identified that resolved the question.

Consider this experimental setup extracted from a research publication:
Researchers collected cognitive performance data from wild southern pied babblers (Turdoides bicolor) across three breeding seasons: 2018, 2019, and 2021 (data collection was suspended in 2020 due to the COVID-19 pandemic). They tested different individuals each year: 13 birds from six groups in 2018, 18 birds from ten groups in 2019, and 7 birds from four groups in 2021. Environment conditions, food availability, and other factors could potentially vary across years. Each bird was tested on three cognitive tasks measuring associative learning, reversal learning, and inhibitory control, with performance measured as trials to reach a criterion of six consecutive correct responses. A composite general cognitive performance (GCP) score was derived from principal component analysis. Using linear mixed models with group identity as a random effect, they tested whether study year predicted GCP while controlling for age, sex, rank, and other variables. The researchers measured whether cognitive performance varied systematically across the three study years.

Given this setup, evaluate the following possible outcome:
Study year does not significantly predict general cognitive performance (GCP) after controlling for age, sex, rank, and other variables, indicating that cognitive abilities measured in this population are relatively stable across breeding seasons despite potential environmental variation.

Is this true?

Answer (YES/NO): YES